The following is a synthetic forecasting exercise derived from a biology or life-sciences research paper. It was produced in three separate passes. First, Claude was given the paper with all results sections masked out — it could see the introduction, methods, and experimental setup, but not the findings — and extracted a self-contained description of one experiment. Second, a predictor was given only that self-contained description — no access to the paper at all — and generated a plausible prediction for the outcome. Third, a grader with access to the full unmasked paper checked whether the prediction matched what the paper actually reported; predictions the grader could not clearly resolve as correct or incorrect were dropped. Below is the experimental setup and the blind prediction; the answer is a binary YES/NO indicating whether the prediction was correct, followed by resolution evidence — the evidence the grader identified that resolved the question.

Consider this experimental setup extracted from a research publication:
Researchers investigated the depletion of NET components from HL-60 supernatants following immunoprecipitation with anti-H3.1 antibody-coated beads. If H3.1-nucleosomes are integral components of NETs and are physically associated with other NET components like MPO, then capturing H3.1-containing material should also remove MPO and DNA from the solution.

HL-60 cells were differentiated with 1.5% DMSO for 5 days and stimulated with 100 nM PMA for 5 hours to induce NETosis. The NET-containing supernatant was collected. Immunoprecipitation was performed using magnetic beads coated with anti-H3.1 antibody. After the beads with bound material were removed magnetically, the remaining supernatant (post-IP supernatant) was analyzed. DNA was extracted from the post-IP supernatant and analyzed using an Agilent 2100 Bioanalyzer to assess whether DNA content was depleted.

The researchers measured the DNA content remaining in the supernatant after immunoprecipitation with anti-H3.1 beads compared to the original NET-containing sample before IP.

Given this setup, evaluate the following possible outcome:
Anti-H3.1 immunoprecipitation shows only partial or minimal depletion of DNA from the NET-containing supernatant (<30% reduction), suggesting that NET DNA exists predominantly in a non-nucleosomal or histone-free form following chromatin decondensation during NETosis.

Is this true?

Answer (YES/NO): NO